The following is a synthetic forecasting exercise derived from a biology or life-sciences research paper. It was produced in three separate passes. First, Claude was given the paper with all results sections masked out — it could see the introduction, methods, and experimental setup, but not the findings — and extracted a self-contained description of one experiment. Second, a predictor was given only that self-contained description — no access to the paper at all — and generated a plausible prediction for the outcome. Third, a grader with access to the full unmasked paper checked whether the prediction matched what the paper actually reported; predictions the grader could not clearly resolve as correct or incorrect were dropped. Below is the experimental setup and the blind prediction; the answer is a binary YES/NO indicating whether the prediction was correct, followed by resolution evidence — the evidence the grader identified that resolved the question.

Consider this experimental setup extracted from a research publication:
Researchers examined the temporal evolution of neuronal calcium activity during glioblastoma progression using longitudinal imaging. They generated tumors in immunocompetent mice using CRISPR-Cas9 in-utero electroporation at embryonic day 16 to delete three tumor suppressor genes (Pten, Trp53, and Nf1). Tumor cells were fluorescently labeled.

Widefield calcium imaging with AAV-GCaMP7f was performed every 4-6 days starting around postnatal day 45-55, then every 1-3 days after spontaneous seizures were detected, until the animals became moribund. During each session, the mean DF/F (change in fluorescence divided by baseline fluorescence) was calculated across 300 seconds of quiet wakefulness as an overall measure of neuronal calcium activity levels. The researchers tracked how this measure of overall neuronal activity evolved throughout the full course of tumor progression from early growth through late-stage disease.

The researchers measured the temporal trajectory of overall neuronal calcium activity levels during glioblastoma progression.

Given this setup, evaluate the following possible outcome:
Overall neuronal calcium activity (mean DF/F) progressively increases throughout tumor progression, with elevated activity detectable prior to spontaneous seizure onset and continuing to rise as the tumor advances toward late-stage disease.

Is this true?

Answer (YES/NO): NO